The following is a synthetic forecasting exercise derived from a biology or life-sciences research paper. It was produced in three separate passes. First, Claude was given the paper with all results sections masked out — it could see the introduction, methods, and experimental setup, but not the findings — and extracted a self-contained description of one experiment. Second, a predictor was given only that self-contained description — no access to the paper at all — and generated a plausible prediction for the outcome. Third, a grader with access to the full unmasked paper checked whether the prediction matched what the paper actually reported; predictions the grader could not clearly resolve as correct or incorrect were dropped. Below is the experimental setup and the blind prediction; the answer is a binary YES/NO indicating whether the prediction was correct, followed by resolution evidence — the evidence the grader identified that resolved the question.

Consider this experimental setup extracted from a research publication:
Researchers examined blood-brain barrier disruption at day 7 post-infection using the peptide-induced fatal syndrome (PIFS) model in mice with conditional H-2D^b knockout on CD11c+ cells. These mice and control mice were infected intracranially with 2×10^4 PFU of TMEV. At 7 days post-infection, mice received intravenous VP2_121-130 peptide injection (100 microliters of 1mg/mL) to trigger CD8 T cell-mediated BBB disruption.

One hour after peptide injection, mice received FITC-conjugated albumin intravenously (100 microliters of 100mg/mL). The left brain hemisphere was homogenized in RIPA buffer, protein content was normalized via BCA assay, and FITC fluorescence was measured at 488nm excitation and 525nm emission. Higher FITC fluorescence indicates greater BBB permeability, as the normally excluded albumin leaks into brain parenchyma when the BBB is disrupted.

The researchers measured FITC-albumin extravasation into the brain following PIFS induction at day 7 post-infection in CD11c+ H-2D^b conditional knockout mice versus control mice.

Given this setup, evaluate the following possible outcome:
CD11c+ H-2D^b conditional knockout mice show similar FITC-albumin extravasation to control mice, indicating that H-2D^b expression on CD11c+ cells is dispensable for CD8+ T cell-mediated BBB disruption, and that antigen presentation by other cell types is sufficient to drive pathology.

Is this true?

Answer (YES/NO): NO